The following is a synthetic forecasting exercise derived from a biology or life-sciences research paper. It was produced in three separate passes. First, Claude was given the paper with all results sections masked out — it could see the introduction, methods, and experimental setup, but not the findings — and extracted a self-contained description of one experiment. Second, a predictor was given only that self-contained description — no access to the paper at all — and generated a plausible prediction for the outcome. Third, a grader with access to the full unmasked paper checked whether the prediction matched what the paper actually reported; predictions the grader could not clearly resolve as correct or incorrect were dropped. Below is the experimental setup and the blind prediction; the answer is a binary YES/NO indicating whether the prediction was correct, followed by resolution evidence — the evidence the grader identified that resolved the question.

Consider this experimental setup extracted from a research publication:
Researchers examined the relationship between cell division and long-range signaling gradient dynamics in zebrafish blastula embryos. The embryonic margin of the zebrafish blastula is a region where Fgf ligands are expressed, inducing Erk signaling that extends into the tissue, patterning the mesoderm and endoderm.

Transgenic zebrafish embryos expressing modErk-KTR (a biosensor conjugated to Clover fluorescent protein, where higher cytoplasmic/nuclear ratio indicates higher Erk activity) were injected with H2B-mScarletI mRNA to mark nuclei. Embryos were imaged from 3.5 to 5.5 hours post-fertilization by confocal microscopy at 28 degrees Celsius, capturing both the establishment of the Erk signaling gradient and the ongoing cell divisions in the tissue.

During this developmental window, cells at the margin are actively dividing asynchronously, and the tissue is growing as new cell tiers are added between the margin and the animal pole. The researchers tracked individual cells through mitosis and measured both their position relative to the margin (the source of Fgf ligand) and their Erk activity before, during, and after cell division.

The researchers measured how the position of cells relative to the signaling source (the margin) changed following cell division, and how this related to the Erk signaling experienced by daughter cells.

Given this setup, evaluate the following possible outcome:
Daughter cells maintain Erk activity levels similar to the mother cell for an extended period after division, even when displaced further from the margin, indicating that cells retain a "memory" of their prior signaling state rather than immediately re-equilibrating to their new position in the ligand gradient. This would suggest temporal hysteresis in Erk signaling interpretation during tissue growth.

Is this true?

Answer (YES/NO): NO